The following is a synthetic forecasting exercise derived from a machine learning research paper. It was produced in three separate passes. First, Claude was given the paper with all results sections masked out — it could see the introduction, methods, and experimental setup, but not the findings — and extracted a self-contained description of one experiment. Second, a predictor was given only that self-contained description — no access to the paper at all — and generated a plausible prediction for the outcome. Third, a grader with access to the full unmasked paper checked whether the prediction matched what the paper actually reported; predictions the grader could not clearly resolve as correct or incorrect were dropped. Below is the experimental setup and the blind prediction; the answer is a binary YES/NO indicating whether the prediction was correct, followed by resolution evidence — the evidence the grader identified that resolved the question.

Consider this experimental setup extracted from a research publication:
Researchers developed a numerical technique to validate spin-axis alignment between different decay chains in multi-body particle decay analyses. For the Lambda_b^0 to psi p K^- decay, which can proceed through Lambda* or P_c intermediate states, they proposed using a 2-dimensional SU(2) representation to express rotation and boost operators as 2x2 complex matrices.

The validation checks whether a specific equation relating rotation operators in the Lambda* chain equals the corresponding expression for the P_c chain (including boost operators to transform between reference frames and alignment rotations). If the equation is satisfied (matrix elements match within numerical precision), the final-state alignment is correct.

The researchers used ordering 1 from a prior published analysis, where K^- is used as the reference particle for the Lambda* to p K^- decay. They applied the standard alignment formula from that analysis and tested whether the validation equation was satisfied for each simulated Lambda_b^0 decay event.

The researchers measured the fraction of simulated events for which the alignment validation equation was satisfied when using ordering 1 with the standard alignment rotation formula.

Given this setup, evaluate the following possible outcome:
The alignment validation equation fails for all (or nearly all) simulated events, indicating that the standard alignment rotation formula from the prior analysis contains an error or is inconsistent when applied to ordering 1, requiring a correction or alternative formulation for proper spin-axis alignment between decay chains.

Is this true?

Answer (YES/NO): NO